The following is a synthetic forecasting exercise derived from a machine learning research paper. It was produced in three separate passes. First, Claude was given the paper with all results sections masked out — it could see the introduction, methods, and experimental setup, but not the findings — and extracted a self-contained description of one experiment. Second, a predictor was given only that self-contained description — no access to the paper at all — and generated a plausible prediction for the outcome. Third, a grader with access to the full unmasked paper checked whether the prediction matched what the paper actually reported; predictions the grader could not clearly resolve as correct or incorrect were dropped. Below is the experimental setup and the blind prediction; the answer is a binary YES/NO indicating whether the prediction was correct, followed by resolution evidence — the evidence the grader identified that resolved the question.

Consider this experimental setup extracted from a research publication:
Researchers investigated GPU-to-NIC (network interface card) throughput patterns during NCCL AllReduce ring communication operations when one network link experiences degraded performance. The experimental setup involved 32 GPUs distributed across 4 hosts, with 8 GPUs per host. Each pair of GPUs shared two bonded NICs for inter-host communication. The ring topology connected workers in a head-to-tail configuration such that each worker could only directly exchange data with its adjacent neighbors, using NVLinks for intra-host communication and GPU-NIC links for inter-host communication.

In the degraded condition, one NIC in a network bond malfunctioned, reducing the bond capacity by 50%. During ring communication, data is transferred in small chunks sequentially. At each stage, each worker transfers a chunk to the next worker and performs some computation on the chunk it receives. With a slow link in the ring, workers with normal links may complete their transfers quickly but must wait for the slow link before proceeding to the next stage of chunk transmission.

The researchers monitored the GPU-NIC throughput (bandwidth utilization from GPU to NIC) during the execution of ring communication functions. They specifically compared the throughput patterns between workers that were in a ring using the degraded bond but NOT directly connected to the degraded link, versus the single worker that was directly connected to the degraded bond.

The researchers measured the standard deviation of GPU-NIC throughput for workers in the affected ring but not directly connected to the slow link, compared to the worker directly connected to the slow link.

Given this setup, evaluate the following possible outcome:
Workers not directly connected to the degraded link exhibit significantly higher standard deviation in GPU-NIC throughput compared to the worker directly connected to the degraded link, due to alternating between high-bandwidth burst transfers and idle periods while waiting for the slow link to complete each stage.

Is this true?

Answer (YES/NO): YES